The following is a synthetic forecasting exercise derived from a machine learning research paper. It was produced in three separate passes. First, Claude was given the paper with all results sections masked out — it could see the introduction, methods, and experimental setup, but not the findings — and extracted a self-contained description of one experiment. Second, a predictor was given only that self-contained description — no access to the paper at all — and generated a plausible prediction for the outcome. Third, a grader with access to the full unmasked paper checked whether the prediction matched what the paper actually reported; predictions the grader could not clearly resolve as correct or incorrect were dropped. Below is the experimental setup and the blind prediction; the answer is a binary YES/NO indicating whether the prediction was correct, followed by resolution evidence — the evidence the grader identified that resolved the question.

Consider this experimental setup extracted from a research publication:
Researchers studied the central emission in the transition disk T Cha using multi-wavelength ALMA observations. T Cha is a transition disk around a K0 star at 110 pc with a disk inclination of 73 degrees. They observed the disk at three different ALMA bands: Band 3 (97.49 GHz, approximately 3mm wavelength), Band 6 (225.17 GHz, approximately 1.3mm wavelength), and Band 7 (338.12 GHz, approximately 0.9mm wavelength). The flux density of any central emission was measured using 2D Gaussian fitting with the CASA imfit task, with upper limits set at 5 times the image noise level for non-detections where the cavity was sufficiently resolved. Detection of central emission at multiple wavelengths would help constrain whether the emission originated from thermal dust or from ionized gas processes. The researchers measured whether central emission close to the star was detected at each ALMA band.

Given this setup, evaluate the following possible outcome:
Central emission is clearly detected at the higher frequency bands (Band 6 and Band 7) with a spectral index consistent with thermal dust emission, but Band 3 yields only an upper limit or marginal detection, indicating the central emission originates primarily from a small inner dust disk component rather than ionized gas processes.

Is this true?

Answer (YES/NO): NO